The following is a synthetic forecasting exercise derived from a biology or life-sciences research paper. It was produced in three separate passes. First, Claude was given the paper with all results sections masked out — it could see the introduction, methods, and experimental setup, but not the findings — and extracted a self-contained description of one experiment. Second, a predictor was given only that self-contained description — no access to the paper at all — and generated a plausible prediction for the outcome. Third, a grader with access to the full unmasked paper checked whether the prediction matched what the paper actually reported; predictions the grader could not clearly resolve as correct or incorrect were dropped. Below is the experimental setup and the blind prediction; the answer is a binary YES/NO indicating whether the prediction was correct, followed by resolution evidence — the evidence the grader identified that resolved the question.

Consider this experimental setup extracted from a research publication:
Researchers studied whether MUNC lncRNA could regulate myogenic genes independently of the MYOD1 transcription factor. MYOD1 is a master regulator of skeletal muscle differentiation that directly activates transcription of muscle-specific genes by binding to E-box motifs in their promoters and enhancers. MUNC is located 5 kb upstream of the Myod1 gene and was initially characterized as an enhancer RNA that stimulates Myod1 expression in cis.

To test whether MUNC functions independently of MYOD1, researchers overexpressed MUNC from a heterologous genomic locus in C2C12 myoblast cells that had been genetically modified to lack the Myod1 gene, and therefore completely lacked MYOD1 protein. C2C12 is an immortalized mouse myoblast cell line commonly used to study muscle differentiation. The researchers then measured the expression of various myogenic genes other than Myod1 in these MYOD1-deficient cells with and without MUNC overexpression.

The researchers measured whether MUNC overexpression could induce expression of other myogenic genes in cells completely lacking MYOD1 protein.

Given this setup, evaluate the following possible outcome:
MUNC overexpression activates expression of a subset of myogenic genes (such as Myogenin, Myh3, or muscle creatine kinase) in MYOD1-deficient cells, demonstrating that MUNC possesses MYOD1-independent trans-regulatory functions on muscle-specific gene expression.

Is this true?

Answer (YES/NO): YES